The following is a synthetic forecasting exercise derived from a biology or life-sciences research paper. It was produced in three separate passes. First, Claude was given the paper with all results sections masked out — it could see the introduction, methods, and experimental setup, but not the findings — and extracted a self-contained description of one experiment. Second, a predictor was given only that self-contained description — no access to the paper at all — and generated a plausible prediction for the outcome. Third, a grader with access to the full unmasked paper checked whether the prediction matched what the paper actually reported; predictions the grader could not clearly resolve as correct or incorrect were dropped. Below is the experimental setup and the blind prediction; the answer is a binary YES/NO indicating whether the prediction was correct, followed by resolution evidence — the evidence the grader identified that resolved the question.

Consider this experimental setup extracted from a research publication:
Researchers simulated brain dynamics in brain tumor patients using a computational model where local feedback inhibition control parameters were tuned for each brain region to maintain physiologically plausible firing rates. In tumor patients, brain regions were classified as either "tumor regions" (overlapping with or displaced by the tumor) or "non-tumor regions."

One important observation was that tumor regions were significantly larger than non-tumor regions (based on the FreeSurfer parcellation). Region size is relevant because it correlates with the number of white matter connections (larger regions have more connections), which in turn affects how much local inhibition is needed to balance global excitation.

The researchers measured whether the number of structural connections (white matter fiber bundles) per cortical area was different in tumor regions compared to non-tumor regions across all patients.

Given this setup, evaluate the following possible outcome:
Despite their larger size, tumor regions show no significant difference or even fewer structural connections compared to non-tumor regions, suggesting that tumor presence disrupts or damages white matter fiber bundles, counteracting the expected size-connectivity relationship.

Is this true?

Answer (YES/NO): YES